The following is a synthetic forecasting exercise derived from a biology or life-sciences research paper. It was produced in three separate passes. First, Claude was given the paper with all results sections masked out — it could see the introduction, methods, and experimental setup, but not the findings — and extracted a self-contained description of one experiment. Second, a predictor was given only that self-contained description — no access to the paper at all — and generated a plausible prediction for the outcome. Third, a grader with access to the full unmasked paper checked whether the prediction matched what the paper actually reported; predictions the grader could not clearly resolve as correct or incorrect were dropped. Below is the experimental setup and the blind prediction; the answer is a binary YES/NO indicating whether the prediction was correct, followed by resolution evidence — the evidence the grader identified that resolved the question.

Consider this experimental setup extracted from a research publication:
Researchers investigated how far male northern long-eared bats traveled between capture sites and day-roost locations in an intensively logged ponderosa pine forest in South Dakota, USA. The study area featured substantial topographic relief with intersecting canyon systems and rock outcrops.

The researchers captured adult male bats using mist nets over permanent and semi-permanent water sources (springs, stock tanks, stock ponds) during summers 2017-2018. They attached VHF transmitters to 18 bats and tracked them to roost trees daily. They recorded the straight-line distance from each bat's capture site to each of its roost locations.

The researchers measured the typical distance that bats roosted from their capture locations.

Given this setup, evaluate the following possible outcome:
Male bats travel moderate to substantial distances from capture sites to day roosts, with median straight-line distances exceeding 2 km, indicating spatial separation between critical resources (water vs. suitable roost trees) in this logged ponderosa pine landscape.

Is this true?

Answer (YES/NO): NO